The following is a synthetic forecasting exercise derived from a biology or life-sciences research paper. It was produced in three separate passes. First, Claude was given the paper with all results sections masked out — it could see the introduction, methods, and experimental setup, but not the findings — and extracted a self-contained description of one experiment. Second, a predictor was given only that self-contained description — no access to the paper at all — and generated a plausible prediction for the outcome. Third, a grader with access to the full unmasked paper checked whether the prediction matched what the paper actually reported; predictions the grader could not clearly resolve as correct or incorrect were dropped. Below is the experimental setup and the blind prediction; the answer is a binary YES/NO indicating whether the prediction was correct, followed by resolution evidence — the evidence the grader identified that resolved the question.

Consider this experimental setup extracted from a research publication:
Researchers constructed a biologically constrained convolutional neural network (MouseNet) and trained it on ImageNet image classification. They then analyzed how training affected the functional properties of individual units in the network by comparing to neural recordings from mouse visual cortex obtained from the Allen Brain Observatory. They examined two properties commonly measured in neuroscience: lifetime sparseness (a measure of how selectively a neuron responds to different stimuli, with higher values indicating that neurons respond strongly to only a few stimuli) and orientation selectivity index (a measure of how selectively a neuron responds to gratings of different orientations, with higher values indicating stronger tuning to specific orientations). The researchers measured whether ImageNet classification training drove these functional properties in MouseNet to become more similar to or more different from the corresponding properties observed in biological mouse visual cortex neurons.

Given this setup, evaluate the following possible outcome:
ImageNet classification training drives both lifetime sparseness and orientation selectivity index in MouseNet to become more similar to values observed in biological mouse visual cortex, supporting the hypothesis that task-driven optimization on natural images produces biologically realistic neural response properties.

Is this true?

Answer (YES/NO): YES